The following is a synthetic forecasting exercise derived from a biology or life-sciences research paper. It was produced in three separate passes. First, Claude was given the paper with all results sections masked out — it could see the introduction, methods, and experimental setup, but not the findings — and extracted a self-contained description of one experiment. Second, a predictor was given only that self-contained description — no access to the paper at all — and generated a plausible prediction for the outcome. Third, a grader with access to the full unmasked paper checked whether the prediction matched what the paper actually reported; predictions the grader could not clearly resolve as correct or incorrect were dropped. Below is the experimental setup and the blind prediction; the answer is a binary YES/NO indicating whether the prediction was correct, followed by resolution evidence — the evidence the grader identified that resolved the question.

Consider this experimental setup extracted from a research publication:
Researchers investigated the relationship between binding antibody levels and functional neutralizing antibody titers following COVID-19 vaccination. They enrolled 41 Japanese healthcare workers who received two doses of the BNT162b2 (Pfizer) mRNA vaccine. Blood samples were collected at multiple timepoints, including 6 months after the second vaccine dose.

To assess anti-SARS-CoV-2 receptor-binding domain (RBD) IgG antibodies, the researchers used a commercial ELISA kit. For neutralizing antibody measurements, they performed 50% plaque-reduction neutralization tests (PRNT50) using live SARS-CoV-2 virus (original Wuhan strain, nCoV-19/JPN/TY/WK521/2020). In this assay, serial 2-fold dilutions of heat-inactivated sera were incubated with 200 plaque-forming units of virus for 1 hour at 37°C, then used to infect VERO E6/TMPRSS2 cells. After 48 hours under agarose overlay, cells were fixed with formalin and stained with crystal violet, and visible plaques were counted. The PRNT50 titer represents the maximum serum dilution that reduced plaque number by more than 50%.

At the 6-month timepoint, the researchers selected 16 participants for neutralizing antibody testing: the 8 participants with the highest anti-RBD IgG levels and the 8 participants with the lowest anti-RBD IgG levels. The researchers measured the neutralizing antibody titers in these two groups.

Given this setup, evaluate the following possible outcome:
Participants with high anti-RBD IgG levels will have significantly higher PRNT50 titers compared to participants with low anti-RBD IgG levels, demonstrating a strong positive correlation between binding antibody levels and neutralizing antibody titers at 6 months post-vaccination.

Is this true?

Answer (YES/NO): YES